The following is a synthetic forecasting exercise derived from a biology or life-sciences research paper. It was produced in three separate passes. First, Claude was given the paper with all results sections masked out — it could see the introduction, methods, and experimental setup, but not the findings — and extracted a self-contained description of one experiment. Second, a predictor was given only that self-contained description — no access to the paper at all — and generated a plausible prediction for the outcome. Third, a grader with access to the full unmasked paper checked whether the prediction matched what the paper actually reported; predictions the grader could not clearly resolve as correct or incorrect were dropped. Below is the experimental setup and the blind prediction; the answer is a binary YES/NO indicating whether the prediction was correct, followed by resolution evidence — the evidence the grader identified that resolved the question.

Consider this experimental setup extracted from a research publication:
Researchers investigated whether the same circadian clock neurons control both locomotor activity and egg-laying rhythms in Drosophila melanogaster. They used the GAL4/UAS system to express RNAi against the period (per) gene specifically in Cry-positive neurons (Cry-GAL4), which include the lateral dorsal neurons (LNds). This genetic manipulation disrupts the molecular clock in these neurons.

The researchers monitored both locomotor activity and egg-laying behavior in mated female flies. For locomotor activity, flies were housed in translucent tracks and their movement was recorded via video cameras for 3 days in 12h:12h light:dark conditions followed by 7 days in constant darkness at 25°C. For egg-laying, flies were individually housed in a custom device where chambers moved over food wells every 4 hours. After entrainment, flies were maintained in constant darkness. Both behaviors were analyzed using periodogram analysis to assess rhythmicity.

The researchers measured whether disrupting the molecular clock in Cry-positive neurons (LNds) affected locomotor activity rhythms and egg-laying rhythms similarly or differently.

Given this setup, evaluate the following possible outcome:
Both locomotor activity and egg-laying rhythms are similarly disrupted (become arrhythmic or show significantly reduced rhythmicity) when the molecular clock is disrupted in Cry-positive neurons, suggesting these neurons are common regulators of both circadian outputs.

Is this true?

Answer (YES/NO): NO